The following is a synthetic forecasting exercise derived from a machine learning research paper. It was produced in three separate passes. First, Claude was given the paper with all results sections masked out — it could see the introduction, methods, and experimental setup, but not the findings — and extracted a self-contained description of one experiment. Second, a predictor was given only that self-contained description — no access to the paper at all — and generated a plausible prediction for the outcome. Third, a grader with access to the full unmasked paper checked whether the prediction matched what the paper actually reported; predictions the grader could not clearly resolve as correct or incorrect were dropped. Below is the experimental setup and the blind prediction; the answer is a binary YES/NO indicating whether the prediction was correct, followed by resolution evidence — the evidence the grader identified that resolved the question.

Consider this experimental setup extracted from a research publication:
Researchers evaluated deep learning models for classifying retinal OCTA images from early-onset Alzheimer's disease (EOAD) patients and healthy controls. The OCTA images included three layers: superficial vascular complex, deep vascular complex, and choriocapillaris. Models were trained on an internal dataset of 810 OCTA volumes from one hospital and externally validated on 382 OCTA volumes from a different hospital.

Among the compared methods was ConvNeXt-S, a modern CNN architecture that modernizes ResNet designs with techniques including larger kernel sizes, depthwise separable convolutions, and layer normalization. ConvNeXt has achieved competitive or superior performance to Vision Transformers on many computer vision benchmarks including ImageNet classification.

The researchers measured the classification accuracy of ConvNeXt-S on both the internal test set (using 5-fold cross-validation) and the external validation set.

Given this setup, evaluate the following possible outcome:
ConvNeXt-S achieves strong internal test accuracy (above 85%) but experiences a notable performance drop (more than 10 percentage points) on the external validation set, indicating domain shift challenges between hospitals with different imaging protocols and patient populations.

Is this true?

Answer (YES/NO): NO